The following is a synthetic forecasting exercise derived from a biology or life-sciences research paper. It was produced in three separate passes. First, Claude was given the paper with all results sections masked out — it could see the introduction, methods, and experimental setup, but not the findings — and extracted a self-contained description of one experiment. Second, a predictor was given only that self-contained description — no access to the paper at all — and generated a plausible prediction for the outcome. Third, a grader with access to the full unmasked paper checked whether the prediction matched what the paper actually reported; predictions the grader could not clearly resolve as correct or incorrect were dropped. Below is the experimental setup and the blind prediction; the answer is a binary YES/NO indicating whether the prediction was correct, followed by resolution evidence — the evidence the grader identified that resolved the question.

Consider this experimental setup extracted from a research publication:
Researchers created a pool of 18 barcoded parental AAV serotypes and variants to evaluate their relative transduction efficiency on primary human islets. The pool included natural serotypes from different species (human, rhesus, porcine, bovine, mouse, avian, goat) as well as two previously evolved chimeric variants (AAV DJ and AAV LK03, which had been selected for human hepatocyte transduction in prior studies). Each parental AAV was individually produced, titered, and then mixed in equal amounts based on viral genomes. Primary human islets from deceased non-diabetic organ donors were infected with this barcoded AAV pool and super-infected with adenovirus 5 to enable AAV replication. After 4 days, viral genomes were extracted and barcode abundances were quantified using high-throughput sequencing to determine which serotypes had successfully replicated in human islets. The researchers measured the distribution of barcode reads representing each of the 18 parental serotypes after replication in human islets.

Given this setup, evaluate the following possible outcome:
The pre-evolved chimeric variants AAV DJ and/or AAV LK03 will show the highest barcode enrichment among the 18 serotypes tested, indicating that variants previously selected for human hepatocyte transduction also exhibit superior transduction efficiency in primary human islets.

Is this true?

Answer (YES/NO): YES